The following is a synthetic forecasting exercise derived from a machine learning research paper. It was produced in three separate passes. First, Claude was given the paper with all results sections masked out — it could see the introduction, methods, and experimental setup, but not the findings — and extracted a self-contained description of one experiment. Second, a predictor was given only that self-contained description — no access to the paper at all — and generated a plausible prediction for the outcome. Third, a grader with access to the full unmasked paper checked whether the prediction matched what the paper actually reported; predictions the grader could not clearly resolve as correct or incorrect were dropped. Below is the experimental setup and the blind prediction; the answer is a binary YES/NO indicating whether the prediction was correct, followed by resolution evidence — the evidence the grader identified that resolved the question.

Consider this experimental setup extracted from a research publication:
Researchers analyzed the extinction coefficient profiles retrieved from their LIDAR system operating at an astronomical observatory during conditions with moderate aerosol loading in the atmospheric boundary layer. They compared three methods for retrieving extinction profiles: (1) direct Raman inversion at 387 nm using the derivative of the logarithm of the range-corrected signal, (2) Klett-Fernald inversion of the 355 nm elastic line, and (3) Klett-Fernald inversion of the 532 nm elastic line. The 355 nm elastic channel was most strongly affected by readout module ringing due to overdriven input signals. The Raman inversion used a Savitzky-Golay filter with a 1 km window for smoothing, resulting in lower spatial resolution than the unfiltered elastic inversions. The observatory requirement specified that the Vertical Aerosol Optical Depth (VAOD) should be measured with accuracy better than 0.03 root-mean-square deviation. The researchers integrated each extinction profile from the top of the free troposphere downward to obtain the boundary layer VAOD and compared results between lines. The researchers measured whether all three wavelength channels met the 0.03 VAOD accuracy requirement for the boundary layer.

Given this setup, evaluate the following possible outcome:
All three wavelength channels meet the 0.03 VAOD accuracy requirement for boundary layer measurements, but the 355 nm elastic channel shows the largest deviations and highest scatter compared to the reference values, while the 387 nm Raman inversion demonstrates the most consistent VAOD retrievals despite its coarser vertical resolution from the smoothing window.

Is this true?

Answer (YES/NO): NO